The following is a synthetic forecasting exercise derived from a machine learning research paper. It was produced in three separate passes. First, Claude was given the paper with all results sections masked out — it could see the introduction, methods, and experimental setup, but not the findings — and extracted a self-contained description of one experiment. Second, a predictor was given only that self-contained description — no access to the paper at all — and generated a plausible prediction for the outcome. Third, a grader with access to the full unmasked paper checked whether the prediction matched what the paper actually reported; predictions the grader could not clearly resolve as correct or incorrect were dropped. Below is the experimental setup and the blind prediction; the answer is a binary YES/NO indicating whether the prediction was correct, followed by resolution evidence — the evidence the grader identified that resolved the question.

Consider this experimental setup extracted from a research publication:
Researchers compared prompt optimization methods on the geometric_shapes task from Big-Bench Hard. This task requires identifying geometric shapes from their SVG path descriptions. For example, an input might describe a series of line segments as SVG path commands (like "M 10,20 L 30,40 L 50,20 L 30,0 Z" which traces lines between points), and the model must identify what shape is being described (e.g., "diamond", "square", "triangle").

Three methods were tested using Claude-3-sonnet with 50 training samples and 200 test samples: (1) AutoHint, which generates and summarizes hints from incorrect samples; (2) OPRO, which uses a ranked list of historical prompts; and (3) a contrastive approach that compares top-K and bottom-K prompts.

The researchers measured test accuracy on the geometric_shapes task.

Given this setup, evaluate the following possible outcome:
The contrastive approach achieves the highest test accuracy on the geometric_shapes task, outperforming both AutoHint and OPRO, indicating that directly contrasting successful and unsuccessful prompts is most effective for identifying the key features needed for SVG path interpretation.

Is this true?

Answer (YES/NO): YES